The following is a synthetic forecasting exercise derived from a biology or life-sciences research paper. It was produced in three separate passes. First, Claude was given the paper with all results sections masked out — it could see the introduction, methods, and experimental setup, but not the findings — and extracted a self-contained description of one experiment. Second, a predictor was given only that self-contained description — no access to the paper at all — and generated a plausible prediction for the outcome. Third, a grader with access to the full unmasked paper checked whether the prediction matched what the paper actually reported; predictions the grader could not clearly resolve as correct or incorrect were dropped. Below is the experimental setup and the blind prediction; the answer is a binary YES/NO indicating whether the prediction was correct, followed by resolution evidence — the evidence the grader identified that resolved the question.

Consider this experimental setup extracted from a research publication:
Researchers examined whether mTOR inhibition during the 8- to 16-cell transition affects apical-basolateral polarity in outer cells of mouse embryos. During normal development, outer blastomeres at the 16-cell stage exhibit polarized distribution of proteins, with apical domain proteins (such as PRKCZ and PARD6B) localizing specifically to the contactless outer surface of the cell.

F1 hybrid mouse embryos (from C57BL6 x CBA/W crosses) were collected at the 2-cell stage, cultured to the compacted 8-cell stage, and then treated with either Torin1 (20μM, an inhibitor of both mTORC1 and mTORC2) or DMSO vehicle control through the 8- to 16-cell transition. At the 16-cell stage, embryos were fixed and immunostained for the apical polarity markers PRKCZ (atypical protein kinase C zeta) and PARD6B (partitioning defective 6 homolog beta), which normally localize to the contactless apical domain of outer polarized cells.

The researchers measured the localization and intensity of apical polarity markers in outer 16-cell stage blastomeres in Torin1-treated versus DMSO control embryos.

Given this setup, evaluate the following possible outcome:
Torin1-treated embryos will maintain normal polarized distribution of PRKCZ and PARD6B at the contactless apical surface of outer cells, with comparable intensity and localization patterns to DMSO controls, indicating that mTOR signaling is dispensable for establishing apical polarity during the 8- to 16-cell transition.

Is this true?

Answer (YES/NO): YES